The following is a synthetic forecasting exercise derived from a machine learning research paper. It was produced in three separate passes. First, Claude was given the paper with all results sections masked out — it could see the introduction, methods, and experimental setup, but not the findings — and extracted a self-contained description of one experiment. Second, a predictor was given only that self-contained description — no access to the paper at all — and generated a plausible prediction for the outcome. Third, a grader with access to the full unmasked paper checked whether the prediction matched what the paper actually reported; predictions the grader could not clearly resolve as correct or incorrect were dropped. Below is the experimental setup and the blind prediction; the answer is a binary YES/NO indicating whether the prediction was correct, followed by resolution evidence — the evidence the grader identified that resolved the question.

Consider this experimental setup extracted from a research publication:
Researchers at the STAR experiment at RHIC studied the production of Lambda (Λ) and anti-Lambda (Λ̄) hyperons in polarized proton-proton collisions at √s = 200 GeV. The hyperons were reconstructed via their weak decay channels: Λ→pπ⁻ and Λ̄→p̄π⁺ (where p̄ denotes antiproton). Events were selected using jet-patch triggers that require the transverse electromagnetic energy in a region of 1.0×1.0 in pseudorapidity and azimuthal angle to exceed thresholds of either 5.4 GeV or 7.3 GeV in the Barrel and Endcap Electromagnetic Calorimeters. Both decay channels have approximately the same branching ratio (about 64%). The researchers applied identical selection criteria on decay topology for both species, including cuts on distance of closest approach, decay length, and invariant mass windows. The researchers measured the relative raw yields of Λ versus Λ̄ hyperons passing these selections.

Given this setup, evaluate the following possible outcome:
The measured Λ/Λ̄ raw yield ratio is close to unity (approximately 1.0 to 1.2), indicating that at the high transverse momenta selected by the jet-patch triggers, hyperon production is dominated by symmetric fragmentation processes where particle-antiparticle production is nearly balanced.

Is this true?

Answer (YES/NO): NO